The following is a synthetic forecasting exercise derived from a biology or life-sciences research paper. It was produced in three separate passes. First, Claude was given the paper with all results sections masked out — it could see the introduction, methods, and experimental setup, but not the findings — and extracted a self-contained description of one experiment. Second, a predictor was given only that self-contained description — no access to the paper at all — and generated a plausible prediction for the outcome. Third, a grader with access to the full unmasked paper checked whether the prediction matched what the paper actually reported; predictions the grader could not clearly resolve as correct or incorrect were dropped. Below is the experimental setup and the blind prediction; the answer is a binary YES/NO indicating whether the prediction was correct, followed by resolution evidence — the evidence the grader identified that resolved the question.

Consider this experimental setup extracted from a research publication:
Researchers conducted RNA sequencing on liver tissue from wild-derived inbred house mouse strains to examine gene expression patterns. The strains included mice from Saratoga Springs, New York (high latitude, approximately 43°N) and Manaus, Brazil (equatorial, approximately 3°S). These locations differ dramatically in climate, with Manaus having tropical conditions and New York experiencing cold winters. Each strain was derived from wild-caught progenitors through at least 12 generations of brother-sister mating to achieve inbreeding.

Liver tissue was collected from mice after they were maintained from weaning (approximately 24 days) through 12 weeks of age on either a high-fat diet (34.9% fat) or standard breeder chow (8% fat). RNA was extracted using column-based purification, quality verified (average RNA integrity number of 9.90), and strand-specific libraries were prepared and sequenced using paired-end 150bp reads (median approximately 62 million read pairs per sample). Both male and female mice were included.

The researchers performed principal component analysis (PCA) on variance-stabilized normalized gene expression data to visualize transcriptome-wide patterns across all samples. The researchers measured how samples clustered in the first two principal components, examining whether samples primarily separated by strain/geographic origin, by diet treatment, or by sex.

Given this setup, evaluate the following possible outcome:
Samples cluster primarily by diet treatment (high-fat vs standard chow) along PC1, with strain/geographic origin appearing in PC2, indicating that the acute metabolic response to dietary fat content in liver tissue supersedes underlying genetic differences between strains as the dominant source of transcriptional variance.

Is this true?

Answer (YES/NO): NO